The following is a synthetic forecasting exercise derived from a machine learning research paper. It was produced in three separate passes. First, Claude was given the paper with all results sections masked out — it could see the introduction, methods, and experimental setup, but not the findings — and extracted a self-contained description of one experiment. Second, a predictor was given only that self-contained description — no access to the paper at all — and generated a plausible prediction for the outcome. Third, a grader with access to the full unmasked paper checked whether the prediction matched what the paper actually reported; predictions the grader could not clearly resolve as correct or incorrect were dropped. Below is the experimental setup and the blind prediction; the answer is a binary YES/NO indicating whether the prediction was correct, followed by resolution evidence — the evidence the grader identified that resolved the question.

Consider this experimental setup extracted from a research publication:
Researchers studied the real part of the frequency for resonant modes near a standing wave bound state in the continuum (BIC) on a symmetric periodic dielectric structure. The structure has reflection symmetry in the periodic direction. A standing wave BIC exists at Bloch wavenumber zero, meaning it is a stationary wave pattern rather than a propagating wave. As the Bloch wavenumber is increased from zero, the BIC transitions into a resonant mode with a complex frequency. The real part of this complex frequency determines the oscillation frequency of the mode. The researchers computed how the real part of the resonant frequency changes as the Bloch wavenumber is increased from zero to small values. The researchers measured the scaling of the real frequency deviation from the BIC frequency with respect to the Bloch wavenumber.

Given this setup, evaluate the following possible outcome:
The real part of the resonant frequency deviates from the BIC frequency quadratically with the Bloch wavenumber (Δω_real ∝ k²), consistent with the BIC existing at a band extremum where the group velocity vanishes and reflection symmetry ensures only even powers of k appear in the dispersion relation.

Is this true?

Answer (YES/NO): YES